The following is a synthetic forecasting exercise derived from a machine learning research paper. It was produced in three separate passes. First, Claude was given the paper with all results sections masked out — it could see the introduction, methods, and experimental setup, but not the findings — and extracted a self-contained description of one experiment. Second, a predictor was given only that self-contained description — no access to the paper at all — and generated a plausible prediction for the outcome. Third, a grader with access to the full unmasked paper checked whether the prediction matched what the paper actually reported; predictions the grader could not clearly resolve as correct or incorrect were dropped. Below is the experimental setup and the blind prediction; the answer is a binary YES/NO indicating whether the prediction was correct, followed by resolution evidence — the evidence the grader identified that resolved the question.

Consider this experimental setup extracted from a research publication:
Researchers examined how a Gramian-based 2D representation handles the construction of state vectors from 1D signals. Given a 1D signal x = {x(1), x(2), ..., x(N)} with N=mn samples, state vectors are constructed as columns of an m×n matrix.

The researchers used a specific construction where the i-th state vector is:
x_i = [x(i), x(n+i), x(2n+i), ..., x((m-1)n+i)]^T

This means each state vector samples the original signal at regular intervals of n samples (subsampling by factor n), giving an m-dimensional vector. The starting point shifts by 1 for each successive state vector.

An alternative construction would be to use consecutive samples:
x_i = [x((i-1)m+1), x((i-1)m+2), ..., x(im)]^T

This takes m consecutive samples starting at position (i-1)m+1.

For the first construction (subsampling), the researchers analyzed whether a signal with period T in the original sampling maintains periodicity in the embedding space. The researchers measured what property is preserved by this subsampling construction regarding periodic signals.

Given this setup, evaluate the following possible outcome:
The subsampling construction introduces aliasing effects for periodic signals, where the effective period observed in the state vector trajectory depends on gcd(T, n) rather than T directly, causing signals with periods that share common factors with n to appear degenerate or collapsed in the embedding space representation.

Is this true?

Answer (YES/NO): NO